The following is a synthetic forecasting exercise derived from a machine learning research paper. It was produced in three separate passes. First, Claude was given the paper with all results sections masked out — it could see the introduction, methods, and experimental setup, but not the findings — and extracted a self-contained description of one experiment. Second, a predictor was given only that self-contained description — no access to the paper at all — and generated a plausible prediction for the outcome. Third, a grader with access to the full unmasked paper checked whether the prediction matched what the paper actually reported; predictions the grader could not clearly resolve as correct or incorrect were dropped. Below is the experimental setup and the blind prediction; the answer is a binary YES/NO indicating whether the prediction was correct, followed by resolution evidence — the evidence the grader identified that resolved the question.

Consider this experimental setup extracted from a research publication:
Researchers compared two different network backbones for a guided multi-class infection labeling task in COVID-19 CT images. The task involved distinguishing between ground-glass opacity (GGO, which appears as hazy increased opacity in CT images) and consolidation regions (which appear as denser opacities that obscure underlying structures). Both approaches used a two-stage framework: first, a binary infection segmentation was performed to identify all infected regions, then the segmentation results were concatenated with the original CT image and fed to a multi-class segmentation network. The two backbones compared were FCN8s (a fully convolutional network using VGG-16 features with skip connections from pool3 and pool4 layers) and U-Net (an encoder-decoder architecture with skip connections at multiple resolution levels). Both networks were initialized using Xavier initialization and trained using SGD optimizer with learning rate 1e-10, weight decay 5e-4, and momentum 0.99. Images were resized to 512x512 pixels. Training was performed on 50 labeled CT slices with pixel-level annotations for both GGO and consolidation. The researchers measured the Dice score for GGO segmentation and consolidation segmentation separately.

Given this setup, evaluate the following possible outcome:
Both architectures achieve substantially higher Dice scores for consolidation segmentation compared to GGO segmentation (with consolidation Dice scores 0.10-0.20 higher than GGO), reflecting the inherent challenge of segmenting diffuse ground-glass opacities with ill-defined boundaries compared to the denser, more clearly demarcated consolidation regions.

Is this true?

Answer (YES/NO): NO